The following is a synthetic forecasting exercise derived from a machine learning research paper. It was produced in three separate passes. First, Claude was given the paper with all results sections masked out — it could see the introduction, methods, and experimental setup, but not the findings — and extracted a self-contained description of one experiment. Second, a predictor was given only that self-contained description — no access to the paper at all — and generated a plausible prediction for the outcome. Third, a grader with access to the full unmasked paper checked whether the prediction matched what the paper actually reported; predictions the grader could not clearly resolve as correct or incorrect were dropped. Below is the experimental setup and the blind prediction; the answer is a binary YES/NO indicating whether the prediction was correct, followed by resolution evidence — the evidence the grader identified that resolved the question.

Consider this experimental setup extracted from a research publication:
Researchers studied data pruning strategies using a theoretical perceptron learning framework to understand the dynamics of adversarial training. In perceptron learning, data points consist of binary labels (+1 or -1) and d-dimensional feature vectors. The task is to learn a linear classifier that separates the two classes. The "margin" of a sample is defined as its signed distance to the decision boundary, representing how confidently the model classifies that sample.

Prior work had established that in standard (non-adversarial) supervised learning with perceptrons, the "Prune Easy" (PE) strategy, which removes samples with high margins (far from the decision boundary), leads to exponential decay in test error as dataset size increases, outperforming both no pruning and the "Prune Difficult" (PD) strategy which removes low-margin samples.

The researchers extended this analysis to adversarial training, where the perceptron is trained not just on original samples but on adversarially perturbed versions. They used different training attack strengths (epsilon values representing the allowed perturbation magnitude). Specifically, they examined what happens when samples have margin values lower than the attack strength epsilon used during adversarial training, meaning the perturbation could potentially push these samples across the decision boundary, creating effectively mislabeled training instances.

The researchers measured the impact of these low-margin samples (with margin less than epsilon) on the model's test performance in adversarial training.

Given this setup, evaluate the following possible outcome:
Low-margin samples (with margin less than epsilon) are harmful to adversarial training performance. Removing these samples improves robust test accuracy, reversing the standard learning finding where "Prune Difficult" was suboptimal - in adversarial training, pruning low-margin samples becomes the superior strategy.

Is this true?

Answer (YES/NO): NO